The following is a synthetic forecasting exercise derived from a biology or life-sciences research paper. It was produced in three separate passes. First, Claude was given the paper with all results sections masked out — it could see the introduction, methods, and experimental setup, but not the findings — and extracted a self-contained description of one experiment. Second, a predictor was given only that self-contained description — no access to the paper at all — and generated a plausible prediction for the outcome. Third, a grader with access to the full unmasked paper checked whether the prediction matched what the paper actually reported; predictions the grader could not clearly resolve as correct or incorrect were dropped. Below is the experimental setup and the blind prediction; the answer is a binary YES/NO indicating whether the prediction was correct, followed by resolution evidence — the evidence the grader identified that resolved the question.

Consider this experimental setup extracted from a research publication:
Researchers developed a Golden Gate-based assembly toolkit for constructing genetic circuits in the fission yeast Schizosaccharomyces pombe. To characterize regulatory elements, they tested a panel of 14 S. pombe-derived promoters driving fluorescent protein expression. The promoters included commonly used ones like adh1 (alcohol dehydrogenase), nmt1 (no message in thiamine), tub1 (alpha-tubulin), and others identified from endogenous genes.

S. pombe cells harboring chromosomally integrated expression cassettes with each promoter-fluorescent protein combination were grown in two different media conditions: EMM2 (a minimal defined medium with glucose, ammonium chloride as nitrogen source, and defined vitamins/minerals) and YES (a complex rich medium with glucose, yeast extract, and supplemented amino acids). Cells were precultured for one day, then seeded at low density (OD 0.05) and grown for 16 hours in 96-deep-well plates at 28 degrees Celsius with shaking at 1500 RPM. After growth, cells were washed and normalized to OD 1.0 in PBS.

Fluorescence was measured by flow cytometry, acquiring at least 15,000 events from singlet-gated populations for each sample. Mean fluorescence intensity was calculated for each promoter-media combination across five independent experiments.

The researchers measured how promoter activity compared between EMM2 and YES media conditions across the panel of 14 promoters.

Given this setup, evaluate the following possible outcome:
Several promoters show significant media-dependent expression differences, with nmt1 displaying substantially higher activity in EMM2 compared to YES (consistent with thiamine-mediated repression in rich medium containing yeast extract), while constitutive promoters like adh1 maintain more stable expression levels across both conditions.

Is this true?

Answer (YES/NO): NO